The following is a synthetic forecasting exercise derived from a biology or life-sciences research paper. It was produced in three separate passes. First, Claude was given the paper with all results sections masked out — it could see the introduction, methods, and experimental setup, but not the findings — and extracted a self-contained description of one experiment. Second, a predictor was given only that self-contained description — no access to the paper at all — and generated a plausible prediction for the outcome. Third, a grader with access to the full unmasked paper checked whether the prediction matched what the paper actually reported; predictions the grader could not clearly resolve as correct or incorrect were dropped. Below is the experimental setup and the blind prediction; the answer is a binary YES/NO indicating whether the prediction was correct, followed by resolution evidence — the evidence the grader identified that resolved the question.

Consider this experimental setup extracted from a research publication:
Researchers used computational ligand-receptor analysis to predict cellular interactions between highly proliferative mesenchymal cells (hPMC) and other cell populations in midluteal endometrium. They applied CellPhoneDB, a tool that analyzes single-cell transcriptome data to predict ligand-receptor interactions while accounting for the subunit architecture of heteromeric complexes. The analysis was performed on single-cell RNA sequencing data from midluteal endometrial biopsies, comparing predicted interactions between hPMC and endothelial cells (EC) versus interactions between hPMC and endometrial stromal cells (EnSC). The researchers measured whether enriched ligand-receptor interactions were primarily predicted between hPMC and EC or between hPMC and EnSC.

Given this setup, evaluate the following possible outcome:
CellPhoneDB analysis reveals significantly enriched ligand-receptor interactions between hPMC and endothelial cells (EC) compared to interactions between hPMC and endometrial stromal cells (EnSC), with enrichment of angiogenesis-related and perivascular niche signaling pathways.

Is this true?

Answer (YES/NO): YES